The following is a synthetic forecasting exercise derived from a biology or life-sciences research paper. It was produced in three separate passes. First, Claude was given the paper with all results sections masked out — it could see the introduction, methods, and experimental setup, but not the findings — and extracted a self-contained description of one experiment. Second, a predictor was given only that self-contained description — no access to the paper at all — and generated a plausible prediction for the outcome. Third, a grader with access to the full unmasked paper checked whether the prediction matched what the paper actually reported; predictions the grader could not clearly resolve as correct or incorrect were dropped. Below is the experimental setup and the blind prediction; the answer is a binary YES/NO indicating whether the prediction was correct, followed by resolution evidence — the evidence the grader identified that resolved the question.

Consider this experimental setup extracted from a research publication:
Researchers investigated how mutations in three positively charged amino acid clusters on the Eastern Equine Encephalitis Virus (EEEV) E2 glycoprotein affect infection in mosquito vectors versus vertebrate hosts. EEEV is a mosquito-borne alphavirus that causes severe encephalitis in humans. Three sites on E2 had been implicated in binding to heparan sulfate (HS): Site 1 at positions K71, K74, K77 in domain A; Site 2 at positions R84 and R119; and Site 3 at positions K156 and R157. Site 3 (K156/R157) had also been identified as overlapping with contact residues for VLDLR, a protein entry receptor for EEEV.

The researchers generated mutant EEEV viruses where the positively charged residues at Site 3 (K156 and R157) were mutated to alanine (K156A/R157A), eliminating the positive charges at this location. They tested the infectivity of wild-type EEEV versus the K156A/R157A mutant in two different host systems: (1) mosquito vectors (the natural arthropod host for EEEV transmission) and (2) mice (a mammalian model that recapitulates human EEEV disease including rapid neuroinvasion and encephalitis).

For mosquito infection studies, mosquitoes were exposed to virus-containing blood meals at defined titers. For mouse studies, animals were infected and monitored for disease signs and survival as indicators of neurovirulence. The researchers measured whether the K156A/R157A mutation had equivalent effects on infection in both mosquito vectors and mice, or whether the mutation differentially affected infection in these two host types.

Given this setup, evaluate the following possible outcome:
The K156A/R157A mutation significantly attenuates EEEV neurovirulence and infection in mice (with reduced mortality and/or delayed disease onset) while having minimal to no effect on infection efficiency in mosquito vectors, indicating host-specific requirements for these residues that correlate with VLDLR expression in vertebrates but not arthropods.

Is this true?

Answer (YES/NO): NO